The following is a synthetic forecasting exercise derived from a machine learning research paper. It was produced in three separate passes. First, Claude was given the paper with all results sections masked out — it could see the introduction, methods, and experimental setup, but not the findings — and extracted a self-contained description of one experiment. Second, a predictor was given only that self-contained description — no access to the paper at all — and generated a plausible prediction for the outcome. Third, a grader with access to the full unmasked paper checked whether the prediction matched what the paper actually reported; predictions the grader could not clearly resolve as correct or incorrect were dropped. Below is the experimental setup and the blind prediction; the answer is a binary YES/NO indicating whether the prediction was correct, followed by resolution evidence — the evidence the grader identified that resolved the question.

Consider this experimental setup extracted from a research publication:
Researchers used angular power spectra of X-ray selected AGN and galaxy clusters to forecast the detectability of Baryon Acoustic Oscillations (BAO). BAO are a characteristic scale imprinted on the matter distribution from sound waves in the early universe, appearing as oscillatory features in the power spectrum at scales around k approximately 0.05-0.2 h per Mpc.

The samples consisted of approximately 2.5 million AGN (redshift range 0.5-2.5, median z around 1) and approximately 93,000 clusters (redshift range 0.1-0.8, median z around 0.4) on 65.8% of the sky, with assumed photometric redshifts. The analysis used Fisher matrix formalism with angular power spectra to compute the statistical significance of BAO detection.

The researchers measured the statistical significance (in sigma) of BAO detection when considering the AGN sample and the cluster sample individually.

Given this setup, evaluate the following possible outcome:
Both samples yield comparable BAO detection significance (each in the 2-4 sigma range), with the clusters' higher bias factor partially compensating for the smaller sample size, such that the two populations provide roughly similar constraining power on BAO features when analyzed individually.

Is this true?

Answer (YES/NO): NO